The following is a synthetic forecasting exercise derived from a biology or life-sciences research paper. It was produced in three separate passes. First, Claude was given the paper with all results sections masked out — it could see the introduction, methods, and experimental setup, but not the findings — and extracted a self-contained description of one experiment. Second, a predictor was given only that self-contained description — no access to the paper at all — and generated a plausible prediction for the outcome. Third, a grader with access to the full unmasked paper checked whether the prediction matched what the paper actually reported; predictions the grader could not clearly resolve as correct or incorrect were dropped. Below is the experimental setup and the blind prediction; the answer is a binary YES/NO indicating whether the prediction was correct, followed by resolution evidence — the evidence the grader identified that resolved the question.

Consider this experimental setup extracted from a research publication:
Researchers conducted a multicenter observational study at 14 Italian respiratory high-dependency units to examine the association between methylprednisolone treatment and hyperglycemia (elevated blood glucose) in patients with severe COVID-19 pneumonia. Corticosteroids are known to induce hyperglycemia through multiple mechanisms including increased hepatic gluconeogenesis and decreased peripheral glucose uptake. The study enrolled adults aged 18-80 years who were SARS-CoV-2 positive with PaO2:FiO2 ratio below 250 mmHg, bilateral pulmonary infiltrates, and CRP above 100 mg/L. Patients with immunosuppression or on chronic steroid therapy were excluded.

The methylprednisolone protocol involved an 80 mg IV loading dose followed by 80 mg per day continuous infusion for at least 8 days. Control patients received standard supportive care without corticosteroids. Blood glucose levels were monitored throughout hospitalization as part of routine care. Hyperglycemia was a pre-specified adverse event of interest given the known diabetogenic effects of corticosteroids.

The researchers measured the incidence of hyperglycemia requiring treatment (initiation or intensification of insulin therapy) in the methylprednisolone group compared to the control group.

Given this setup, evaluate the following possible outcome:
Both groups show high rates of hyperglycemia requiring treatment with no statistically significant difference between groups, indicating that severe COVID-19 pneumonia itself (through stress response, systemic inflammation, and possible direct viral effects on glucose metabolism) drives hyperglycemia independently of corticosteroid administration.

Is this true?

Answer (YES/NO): NO